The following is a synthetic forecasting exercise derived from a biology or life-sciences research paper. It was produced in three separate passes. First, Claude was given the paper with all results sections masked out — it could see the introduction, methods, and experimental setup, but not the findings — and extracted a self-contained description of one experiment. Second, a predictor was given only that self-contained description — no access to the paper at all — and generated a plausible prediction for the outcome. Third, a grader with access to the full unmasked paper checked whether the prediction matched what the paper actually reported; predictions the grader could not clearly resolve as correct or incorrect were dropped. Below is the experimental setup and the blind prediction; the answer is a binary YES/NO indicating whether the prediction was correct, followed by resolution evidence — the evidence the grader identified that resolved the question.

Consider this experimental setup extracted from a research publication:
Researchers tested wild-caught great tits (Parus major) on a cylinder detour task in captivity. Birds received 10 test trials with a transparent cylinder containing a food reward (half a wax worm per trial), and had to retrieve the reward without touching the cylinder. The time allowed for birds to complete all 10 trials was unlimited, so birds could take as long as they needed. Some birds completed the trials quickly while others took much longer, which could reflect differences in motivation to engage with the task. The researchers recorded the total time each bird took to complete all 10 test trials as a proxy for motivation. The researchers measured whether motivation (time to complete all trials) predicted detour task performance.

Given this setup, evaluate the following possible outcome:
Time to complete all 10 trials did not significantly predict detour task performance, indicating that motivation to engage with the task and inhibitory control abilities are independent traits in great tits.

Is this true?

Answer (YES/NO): YES